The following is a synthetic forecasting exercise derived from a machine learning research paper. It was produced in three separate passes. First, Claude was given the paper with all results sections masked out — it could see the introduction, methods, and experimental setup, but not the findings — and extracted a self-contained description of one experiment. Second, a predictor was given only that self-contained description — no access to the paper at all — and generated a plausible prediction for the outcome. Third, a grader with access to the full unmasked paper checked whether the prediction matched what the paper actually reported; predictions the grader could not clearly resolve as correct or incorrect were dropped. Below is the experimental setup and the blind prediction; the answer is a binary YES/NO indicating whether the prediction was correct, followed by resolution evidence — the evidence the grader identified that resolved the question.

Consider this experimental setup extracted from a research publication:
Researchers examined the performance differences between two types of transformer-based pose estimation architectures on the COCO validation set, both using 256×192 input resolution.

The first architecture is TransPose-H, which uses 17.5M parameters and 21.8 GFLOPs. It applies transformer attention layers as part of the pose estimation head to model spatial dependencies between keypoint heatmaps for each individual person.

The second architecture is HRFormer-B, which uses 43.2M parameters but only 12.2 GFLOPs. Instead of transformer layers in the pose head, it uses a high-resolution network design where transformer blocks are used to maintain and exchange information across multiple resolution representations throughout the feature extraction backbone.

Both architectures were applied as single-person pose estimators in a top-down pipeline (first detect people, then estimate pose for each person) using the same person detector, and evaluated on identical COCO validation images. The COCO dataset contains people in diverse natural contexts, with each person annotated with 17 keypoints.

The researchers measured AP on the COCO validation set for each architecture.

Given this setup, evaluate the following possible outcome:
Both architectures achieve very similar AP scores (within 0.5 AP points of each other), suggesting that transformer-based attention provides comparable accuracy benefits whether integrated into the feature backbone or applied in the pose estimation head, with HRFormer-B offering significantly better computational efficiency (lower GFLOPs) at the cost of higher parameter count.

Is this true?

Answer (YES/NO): YES